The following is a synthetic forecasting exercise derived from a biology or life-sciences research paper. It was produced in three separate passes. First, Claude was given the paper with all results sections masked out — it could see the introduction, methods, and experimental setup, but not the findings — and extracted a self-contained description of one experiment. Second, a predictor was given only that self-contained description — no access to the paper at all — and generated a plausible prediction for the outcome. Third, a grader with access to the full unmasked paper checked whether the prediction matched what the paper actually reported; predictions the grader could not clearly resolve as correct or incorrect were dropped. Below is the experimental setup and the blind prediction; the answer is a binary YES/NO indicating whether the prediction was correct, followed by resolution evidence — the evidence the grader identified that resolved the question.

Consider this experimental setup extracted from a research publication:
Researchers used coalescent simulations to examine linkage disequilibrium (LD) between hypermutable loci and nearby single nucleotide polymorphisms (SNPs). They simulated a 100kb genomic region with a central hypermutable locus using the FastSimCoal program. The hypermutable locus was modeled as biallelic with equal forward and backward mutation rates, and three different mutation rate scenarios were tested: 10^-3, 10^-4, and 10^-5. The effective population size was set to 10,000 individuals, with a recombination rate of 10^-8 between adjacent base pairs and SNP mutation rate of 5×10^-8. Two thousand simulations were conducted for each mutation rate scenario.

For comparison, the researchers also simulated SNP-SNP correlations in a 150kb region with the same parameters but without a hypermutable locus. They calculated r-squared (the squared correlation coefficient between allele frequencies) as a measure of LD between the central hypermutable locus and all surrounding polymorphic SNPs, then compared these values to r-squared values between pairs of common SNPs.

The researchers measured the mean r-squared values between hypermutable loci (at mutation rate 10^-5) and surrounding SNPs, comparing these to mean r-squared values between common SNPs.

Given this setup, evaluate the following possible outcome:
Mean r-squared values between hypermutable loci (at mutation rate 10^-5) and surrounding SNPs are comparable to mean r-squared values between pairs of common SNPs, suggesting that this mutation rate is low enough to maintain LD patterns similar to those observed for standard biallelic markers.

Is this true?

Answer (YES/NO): YES